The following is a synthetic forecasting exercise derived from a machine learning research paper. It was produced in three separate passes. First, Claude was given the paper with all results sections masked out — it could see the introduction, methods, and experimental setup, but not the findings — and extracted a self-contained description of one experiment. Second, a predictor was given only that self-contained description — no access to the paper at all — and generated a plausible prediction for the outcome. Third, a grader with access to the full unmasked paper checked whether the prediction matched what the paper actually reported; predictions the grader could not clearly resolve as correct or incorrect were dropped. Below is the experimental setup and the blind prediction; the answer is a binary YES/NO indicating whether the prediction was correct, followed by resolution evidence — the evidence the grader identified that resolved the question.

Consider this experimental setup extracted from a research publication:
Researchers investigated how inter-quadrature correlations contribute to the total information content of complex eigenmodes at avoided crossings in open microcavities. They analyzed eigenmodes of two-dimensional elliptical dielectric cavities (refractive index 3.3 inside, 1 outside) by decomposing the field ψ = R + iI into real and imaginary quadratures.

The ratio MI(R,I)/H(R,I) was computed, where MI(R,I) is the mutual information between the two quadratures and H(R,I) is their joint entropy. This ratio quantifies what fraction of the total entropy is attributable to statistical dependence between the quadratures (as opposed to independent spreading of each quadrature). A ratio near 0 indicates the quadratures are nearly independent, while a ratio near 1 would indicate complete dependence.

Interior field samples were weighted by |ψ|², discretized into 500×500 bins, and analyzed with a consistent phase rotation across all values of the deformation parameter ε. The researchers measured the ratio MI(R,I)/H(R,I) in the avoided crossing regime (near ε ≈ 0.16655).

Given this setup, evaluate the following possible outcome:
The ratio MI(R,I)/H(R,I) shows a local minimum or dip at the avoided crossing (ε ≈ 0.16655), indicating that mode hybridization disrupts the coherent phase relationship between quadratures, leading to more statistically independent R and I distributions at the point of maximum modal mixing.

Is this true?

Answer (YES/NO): NO